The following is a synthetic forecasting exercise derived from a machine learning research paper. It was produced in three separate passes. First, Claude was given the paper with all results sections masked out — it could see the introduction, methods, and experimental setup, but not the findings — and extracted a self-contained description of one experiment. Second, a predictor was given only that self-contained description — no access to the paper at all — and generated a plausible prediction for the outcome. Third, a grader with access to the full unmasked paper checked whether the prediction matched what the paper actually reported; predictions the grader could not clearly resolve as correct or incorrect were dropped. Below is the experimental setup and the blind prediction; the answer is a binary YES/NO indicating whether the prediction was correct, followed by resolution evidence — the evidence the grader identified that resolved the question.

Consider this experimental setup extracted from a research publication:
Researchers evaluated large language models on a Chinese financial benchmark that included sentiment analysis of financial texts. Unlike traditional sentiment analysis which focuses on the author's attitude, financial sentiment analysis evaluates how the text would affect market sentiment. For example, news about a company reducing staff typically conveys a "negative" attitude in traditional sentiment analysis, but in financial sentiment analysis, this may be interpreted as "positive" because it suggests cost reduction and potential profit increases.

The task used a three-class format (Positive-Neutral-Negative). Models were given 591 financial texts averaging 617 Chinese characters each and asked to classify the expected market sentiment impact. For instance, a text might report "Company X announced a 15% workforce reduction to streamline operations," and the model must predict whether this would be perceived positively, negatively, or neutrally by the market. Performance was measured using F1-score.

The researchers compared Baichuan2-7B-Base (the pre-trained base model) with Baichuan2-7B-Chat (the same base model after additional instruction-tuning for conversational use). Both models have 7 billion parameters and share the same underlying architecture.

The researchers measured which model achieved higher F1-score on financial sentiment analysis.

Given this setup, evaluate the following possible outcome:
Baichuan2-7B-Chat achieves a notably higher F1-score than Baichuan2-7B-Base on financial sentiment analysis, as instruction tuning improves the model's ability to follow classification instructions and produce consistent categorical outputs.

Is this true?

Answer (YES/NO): NO